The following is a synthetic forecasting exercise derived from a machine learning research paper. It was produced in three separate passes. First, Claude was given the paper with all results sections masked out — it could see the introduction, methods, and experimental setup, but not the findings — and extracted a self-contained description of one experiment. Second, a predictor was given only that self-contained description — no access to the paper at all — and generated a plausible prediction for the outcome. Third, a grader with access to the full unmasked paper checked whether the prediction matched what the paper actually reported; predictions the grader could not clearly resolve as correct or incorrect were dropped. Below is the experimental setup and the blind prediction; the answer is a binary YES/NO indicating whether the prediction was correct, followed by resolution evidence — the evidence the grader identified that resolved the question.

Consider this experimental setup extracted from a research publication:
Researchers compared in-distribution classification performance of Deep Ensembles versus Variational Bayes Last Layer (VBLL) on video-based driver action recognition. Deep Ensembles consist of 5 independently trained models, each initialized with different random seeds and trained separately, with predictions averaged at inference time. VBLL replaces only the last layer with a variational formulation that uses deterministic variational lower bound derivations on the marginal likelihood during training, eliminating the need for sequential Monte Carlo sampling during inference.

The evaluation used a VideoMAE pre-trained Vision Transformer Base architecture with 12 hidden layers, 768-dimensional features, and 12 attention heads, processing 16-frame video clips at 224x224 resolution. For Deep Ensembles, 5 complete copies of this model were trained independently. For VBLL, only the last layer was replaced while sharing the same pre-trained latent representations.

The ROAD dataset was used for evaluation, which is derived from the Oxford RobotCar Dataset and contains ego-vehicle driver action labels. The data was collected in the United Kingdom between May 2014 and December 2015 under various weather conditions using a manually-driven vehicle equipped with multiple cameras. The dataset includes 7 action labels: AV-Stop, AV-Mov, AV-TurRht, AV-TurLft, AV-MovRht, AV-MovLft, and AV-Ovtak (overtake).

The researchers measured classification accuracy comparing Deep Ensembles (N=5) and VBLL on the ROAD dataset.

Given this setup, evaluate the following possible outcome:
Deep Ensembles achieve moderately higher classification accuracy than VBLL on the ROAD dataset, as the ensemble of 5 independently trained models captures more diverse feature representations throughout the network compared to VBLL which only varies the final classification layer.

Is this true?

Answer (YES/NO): NO